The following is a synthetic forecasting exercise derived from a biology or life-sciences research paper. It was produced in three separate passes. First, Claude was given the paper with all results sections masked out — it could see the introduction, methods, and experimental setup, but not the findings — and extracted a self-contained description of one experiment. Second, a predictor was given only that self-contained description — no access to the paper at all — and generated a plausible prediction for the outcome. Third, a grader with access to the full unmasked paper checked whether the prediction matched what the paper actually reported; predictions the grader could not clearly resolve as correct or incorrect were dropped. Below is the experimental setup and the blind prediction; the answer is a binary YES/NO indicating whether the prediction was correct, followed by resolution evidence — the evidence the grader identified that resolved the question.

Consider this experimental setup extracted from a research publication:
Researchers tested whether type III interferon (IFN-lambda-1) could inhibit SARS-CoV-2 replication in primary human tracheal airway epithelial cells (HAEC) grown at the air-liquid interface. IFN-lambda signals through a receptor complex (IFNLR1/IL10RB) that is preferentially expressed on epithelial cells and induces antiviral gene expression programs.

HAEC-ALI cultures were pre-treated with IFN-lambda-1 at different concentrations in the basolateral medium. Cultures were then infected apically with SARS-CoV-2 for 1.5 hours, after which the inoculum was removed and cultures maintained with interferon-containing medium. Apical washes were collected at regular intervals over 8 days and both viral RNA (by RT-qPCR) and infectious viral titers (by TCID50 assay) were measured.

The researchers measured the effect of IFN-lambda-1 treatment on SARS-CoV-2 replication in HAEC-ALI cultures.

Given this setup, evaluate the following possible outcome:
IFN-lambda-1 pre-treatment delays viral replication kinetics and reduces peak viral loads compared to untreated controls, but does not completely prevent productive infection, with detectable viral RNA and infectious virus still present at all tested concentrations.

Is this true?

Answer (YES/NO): YES